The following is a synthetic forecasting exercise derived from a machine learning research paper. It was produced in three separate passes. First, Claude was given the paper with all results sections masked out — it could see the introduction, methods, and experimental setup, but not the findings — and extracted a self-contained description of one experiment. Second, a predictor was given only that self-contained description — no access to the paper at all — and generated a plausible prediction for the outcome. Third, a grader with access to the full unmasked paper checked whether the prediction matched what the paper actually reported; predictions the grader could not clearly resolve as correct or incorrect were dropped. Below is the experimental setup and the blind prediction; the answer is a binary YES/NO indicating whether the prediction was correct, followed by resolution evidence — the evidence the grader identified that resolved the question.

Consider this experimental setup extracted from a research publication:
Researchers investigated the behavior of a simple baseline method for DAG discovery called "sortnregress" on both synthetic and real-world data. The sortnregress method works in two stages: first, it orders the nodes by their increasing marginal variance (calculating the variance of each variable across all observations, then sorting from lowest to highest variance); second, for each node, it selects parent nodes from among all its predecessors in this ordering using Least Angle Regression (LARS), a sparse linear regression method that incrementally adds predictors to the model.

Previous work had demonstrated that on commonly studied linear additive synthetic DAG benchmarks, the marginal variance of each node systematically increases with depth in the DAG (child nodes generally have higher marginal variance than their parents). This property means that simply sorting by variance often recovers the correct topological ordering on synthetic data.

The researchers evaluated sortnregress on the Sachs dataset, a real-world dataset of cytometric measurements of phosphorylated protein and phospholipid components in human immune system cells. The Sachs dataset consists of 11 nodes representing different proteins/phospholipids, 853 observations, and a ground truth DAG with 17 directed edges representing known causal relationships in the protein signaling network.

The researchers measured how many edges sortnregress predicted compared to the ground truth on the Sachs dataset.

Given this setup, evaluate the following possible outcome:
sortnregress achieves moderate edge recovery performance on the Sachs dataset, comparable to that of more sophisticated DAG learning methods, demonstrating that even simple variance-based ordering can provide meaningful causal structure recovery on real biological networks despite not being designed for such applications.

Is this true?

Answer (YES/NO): NO